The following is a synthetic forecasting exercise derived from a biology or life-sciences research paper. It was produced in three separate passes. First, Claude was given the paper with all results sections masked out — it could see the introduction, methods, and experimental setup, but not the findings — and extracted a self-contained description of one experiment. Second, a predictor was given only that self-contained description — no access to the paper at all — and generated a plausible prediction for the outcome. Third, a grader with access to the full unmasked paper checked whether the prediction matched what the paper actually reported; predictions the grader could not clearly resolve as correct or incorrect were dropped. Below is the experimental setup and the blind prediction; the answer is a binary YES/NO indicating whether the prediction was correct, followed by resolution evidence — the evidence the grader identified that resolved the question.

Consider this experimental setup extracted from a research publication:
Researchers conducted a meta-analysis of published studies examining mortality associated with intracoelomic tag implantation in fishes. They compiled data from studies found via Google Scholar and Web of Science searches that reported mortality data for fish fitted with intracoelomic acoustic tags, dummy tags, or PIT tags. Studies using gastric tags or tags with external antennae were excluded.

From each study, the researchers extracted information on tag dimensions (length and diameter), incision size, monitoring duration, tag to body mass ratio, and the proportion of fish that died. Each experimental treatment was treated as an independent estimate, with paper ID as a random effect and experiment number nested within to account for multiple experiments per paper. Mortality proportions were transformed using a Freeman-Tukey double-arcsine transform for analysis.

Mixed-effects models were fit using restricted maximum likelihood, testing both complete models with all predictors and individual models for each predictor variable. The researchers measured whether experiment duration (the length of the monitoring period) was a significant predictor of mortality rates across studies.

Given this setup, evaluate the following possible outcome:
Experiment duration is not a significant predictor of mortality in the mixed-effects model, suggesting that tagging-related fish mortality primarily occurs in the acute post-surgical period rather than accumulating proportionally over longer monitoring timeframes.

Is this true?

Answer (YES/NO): YES